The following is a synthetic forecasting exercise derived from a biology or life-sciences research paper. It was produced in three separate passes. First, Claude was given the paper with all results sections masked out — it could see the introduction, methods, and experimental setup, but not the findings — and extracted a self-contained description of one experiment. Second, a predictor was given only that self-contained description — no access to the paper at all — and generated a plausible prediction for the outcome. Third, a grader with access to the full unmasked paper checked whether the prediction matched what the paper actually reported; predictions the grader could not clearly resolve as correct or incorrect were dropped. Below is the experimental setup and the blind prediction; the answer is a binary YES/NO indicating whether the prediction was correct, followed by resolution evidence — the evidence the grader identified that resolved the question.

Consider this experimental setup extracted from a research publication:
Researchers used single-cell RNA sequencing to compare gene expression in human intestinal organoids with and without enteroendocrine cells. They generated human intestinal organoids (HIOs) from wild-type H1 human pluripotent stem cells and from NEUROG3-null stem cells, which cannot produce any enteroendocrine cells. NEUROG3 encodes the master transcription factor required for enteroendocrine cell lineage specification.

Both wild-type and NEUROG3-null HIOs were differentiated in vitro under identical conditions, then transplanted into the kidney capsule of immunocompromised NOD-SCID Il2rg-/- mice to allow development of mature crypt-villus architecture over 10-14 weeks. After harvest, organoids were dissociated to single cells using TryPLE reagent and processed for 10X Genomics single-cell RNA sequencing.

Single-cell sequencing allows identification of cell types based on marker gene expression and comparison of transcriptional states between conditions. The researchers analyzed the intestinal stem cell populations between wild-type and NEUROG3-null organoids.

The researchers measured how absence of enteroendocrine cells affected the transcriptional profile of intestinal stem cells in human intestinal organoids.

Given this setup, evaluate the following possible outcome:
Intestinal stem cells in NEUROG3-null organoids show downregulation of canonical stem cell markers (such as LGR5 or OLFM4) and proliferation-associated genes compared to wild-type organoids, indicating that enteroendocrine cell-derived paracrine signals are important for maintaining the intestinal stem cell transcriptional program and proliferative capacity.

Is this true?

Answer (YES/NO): NO